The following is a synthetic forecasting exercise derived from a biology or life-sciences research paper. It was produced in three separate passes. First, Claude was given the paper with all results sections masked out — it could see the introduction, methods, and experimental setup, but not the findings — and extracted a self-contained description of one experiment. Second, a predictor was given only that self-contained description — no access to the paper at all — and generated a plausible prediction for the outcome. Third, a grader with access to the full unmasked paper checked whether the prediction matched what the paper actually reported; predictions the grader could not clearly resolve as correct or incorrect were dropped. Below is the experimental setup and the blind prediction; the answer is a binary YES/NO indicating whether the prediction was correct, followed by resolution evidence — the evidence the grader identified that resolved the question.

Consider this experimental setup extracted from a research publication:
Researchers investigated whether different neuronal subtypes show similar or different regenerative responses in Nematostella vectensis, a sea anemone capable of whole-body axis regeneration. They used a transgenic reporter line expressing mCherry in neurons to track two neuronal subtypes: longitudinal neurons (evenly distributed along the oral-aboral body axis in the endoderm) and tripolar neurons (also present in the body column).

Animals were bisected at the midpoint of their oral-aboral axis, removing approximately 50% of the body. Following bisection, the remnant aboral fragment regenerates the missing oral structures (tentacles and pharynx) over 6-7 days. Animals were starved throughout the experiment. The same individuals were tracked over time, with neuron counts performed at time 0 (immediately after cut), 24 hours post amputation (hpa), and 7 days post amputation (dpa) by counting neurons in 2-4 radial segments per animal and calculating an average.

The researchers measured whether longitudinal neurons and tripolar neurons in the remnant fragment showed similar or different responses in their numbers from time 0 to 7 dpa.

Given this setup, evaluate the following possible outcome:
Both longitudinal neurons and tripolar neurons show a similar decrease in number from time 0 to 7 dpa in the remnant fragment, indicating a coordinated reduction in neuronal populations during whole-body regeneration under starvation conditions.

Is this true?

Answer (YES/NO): NO